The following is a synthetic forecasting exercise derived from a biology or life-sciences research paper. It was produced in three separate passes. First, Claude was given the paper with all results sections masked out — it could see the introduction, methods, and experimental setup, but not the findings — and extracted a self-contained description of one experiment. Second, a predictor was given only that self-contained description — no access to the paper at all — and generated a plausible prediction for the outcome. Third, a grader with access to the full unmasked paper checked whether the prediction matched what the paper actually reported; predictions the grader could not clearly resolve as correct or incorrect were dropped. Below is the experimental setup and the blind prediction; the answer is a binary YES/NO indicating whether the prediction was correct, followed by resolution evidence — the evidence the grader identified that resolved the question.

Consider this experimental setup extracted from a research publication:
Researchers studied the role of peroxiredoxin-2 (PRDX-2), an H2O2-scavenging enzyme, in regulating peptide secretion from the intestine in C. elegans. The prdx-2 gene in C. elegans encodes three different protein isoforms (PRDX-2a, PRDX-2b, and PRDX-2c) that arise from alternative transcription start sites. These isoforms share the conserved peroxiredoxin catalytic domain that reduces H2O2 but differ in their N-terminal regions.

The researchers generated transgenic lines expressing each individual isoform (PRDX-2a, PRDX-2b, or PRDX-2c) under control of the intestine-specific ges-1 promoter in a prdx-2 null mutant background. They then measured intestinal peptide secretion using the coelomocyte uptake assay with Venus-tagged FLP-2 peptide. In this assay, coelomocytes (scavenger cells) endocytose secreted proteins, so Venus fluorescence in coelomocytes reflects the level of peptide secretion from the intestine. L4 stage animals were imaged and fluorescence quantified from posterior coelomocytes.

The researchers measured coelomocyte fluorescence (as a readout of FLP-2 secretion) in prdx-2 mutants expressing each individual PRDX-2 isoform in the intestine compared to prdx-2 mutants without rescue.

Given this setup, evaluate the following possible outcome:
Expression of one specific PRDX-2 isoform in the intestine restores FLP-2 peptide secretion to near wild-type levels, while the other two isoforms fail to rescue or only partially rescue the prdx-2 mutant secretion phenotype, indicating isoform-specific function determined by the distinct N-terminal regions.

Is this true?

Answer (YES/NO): YES